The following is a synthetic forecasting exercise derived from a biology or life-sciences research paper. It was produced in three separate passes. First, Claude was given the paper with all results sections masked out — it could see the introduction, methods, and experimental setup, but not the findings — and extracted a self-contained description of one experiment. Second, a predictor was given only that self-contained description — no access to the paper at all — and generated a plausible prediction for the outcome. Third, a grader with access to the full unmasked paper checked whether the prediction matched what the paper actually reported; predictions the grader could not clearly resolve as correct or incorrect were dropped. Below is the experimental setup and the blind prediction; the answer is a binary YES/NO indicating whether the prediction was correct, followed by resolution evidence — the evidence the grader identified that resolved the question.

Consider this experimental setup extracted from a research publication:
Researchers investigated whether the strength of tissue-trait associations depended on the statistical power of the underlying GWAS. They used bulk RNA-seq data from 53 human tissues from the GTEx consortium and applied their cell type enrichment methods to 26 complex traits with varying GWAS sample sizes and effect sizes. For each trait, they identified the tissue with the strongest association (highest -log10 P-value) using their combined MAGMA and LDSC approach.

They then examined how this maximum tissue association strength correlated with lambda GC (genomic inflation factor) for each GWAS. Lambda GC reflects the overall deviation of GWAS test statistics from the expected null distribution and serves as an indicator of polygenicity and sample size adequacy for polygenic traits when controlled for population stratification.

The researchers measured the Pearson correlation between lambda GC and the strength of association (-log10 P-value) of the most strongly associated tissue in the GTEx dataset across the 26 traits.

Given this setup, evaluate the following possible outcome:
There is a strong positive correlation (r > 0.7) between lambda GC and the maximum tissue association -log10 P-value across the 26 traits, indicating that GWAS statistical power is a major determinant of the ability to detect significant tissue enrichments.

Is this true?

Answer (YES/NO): YES